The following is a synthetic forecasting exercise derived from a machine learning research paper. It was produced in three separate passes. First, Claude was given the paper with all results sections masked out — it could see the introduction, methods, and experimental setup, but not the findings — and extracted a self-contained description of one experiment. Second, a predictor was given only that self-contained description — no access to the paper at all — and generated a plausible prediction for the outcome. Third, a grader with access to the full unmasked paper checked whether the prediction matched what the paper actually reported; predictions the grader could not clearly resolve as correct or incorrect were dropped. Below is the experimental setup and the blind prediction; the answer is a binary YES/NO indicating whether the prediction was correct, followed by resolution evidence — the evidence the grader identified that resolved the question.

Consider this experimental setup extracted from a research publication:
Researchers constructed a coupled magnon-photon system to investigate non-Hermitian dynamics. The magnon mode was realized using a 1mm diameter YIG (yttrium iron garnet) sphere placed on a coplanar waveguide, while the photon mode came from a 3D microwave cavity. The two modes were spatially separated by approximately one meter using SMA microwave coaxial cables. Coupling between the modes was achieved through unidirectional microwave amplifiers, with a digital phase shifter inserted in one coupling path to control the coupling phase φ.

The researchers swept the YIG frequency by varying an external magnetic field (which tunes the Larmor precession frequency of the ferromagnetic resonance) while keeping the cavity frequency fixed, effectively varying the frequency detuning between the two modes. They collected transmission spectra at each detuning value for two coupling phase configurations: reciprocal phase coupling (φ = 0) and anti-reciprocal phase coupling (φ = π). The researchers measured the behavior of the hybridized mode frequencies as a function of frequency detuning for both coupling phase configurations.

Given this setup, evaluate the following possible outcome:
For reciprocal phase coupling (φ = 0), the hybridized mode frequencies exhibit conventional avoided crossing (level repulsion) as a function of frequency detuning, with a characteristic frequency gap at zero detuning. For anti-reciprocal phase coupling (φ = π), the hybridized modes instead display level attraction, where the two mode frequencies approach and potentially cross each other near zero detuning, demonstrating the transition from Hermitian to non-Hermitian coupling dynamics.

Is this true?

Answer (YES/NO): YES